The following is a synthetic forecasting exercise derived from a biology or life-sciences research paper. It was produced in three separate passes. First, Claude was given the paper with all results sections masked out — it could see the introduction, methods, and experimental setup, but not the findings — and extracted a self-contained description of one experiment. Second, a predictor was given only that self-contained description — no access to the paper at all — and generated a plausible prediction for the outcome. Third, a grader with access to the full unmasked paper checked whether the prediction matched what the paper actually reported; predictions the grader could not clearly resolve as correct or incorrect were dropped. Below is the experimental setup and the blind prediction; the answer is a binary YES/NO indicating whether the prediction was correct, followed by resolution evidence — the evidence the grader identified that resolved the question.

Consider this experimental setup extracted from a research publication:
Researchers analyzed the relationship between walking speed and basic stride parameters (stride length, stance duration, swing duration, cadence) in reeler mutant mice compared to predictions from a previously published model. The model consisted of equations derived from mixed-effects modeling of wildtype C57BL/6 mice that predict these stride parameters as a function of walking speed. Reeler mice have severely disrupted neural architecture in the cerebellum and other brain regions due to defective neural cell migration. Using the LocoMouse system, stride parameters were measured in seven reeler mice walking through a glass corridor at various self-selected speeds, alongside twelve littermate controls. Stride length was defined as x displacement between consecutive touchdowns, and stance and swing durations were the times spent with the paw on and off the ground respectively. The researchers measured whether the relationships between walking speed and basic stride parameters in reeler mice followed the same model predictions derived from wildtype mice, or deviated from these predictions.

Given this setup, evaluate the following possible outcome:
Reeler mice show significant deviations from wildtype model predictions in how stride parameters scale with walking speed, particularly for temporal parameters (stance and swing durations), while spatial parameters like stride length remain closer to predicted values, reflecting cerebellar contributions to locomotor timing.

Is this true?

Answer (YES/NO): NO